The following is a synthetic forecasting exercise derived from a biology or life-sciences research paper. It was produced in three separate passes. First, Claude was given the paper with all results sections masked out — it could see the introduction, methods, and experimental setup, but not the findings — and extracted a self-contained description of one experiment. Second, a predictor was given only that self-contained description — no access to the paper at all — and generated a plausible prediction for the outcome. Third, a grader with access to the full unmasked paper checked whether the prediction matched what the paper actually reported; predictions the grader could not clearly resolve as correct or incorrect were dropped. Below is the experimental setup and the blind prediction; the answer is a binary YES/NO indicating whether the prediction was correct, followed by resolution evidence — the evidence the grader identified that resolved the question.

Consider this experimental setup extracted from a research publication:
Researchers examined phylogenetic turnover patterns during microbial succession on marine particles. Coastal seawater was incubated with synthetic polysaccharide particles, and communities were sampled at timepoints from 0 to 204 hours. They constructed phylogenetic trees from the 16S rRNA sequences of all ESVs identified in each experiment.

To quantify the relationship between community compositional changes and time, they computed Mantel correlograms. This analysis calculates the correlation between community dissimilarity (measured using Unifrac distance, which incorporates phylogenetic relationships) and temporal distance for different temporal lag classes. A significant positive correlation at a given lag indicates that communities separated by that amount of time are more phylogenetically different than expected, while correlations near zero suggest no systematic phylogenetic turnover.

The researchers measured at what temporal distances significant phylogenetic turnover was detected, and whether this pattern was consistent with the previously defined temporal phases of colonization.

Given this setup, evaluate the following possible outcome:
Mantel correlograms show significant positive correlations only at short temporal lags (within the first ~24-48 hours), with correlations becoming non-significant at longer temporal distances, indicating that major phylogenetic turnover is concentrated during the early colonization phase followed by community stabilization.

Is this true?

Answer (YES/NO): NO